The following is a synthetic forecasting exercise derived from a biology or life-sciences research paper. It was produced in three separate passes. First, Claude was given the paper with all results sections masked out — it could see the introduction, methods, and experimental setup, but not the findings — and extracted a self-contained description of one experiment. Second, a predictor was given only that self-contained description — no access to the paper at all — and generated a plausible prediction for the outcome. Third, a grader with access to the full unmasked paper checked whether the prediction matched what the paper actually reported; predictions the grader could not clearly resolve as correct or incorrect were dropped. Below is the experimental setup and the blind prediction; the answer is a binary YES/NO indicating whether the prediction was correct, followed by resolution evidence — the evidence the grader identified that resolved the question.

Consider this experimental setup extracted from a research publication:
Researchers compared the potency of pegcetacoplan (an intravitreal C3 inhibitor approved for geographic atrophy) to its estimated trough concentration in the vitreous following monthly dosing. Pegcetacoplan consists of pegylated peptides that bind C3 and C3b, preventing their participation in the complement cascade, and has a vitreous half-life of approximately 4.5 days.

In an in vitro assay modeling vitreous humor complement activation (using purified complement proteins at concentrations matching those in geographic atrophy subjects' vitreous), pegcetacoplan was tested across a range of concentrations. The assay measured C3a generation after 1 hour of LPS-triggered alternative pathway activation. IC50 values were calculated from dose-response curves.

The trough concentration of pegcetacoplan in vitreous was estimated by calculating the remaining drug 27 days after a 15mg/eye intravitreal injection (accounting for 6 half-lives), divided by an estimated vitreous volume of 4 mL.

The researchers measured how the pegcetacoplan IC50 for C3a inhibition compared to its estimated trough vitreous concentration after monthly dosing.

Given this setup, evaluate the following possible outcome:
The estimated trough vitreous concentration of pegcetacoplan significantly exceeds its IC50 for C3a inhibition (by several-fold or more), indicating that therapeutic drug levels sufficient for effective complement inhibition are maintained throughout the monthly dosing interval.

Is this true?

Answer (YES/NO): YES